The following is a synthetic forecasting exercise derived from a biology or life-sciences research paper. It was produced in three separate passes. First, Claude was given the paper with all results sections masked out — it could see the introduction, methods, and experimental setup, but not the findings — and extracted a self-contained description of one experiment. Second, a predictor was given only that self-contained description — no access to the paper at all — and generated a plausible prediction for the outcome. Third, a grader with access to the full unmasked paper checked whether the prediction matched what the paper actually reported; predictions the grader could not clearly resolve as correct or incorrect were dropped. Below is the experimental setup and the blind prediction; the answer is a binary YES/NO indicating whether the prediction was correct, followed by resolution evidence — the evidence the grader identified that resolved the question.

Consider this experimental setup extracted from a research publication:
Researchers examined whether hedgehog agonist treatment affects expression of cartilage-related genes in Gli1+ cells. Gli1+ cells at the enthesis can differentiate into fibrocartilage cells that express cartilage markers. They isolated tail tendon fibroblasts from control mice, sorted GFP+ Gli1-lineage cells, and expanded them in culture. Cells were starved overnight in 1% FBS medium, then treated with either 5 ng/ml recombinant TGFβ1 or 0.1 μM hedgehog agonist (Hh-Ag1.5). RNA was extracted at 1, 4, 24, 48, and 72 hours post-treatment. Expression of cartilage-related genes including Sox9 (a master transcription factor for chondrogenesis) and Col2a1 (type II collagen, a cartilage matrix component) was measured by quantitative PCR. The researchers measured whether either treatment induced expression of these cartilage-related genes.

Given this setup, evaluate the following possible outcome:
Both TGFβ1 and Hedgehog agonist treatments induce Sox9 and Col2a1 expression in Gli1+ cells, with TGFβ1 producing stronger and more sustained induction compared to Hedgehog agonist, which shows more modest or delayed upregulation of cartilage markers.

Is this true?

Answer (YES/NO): NO